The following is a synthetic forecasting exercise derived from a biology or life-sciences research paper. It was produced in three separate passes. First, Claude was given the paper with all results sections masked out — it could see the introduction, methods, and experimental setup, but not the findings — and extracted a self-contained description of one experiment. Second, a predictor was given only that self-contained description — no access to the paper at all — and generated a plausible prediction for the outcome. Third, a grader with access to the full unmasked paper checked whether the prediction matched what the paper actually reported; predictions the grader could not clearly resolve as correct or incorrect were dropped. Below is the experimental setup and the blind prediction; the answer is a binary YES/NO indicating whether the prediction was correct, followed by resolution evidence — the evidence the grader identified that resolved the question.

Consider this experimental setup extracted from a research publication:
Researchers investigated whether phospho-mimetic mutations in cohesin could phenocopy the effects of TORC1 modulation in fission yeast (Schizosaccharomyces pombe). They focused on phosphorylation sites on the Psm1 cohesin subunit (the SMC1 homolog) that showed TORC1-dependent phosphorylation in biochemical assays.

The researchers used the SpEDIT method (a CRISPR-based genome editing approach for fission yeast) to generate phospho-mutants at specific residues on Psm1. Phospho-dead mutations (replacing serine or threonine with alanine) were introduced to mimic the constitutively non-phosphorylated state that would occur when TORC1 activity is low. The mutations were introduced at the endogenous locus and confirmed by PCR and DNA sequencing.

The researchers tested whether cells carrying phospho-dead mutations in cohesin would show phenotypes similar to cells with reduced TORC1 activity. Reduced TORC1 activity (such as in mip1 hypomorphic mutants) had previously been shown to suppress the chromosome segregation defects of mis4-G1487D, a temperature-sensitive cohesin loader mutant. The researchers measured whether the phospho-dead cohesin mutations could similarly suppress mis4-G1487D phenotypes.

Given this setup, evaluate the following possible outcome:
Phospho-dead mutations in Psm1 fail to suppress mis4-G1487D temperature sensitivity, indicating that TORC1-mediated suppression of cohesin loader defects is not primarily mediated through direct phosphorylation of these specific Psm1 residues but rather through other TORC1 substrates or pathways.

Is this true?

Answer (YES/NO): NO